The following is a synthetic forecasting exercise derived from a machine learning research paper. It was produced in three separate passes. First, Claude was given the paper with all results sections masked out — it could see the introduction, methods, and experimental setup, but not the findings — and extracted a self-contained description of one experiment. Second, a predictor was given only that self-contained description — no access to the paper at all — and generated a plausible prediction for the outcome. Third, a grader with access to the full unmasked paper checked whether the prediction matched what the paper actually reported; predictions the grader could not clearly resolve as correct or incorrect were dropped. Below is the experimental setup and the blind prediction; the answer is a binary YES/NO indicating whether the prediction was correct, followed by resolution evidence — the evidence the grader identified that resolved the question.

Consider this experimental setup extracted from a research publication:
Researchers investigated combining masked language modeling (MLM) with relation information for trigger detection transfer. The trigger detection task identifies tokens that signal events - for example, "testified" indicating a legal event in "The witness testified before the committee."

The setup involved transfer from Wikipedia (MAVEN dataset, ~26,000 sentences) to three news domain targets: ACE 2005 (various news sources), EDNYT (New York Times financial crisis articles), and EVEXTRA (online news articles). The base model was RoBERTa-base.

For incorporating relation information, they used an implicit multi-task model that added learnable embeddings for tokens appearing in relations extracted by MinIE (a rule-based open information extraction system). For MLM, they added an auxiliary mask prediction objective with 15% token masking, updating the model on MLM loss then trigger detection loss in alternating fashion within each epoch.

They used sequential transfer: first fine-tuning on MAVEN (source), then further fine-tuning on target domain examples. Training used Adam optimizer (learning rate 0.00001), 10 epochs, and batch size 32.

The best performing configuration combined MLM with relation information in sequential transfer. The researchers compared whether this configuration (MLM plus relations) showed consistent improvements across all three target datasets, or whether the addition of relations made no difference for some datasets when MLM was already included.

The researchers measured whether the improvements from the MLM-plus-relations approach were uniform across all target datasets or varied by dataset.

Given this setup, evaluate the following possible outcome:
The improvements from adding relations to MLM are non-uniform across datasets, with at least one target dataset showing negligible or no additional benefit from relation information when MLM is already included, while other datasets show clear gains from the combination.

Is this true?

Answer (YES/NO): YES